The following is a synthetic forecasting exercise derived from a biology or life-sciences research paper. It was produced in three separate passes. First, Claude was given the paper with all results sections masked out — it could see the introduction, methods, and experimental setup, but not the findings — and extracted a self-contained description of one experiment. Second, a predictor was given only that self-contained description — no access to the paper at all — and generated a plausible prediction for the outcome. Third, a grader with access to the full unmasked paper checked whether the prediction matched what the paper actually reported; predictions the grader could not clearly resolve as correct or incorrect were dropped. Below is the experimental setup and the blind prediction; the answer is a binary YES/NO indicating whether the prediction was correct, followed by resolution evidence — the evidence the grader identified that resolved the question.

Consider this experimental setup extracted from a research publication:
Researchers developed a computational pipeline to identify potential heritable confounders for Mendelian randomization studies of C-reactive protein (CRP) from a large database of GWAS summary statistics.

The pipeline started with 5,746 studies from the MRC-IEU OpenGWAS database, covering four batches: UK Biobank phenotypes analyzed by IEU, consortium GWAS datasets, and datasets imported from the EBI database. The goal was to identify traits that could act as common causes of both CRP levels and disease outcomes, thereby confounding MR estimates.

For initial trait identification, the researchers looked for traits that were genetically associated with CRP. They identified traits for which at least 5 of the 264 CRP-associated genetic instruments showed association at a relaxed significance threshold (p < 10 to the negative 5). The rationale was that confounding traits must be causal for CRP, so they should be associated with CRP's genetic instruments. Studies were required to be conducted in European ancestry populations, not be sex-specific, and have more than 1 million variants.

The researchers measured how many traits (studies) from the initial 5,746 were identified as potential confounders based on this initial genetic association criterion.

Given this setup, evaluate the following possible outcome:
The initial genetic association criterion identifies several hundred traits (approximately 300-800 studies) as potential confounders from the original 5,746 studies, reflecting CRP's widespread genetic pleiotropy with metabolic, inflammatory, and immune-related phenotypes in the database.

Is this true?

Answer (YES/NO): NO